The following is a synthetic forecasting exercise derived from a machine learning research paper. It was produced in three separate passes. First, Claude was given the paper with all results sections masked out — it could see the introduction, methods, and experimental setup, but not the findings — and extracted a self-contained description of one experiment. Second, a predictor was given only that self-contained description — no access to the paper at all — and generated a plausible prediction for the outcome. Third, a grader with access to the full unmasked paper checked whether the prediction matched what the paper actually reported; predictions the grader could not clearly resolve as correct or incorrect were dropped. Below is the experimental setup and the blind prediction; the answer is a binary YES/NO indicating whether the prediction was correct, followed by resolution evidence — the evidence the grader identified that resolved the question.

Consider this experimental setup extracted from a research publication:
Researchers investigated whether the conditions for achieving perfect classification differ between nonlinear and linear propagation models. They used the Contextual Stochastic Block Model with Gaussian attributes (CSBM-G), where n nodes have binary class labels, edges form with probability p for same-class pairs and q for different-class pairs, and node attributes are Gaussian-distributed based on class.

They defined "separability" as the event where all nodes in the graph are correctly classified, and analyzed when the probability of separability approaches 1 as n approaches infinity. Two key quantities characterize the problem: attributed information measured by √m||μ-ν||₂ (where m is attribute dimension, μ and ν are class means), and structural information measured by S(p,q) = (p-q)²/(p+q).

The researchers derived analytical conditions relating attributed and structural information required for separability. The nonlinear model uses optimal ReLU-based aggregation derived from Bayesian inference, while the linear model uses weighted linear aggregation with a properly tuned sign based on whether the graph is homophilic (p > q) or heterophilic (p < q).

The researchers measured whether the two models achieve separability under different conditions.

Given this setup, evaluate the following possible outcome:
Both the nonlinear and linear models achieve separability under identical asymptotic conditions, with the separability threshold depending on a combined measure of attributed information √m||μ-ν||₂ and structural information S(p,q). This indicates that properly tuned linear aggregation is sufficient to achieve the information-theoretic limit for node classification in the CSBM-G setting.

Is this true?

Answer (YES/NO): YES